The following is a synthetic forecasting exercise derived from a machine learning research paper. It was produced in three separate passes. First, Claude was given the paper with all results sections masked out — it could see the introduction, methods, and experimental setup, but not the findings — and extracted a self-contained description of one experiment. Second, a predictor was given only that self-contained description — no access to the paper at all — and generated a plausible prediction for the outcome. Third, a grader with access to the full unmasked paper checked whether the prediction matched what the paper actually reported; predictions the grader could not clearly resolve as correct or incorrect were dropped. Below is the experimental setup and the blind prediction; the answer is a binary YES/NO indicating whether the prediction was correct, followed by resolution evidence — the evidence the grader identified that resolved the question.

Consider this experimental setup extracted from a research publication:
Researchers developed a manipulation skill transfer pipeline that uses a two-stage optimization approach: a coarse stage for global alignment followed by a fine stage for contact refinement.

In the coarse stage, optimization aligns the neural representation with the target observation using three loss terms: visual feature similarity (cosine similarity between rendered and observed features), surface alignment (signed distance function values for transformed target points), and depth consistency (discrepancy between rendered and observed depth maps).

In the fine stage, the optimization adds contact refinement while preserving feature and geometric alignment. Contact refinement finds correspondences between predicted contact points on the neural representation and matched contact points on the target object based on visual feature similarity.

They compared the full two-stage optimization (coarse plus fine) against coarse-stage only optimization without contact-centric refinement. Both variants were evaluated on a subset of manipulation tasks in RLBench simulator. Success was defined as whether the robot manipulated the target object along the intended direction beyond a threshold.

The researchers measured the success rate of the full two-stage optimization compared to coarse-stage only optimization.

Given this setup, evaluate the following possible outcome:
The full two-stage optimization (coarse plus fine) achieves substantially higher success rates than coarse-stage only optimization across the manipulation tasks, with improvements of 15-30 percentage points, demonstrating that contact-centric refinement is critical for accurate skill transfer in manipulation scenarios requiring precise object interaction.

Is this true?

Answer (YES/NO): YES